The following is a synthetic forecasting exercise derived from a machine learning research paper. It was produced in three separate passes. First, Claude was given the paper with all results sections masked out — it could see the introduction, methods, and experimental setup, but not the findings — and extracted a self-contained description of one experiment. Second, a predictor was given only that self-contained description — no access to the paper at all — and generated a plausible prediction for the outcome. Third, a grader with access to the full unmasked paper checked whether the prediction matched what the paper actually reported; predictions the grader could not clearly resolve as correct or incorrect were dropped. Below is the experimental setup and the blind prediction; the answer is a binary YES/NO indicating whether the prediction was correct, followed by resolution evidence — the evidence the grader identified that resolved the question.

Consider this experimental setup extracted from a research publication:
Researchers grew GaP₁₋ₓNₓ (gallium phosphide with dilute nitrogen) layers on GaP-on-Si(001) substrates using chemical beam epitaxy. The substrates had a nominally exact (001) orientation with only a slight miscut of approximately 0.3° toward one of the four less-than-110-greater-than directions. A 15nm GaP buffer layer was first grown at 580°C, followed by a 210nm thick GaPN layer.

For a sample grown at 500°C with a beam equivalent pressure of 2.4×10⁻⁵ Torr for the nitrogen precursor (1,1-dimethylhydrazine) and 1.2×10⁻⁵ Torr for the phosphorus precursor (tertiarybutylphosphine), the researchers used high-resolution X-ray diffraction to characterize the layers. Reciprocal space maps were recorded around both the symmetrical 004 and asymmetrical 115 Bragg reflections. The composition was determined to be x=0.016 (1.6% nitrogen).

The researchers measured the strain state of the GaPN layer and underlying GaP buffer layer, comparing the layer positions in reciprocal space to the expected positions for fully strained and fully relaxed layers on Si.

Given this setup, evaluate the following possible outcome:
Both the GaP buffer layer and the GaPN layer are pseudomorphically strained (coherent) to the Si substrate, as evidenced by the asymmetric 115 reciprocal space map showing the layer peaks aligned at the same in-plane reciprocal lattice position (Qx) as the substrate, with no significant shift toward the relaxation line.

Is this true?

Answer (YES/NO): YES